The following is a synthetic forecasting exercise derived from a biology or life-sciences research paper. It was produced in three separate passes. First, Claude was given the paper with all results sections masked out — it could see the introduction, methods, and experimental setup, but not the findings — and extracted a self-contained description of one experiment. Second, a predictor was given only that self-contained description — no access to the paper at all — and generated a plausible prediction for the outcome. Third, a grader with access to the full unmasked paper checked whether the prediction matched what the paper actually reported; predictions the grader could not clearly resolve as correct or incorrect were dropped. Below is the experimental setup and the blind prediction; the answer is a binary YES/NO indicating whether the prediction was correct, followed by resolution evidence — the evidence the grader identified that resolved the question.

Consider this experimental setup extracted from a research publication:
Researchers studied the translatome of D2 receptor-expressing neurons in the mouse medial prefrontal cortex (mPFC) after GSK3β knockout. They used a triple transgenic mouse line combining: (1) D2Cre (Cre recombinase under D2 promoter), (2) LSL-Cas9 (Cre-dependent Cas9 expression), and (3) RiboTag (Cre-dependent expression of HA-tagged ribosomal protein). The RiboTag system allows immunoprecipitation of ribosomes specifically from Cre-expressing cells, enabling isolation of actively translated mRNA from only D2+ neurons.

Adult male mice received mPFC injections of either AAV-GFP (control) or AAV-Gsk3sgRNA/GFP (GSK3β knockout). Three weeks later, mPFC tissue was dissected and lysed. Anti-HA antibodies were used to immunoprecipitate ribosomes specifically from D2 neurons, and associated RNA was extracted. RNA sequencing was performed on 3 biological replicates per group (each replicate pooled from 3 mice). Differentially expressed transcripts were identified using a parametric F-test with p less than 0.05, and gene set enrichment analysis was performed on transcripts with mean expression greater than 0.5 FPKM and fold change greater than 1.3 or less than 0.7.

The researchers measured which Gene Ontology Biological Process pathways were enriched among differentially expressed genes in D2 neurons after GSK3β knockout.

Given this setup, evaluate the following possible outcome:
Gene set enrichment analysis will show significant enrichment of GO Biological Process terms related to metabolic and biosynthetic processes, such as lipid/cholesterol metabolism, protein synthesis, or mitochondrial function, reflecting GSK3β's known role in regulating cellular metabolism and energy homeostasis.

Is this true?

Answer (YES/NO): NO